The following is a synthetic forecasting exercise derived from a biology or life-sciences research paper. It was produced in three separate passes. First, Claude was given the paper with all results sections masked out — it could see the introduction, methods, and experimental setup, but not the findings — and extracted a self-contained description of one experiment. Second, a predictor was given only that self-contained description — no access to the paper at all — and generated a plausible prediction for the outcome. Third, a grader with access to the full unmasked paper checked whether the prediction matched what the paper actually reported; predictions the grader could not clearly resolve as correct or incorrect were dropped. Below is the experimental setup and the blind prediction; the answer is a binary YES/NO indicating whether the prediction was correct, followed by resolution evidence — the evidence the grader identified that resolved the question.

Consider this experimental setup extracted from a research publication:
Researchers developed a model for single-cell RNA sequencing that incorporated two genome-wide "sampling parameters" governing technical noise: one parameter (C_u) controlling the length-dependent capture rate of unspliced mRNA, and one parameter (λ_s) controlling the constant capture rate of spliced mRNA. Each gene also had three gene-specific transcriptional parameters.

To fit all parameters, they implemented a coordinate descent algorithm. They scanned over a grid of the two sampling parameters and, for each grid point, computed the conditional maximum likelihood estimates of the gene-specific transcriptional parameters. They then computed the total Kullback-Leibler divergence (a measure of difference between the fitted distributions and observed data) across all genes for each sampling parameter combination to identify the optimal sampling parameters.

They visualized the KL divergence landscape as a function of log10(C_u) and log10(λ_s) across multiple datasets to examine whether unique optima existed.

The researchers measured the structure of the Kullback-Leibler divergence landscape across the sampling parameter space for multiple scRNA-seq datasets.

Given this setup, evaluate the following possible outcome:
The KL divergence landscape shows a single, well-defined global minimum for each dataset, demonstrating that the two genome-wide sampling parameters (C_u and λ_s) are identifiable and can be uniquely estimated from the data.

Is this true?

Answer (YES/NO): YES